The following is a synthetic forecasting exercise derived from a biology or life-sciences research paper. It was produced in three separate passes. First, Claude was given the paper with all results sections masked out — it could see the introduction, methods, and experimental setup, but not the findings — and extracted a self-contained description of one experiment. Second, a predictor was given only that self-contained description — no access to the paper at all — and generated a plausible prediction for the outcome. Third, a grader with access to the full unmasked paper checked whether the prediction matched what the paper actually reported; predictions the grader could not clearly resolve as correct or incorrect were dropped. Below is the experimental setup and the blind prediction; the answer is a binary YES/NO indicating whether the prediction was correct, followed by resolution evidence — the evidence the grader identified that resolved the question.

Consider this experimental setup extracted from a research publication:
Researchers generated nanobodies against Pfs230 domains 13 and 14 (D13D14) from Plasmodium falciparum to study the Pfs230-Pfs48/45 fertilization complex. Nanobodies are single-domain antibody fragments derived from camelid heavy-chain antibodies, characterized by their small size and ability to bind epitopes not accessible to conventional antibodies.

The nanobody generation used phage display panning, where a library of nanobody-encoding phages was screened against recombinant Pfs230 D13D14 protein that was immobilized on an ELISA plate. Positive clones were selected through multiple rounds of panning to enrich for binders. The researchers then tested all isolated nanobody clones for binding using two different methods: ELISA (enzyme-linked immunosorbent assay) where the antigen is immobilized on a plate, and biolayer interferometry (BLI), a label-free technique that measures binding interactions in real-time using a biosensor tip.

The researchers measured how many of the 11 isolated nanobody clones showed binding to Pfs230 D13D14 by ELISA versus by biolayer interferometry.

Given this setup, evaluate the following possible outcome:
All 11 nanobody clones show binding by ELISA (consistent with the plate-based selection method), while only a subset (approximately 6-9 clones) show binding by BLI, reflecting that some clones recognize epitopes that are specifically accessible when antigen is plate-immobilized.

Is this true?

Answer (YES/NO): NO